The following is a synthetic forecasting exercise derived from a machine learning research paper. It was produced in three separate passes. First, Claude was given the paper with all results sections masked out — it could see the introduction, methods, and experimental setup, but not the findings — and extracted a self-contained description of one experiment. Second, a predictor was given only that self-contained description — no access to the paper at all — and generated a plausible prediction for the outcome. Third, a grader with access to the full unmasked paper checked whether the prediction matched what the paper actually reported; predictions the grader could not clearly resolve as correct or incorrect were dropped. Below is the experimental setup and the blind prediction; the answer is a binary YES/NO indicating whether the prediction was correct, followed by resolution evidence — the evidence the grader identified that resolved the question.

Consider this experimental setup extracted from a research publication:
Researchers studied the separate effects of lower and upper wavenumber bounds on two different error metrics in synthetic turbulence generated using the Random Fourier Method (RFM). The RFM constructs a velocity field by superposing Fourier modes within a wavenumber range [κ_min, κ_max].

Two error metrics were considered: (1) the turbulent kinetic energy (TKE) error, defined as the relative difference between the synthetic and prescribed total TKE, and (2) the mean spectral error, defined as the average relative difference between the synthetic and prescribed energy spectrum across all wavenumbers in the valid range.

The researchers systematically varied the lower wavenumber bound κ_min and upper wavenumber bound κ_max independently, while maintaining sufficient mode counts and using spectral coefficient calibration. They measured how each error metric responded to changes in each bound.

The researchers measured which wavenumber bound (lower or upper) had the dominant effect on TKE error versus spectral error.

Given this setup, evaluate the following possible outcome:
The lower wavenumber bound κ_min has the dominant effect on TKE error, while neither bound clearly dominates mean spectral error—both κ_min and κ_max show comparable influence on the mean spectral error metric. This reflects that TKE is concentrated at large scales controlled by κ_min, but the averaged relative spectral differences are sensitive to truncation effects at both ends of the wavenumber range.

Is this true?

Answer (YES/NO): NO